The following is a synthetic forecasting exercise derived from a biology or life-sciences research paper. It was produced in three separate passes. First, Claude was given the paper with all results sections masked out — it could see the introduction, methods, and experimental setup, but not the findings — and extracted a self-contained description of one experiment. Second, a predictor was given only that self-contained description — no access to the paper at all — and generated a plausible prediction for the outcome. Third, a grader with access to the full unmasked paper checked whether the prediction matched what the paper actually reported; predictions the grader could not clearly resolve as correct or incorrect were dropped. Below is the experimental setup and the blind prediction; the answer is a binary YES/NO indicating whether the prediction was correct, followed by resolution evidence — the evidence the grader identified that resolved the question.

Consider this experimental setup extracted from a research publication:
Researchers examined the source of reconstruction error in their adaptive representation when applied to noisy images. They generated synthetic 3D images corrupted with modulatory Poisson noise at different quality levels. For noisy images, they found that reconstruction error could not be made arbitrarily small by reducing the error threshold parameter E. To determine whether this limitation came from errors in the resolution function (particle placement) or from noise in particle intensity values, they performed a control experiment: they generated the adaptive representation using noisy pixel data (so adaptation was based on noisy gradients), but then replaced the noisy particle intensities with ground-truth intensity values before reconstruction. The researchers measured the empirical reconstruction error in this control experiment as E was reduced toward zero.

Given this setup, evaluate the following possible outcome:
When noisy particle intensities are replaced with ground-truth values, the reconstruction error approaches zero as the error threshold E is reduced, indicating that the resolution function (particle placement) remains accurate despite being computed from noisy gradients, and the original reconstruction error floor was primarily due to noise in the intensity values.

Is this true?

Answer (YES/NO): YES